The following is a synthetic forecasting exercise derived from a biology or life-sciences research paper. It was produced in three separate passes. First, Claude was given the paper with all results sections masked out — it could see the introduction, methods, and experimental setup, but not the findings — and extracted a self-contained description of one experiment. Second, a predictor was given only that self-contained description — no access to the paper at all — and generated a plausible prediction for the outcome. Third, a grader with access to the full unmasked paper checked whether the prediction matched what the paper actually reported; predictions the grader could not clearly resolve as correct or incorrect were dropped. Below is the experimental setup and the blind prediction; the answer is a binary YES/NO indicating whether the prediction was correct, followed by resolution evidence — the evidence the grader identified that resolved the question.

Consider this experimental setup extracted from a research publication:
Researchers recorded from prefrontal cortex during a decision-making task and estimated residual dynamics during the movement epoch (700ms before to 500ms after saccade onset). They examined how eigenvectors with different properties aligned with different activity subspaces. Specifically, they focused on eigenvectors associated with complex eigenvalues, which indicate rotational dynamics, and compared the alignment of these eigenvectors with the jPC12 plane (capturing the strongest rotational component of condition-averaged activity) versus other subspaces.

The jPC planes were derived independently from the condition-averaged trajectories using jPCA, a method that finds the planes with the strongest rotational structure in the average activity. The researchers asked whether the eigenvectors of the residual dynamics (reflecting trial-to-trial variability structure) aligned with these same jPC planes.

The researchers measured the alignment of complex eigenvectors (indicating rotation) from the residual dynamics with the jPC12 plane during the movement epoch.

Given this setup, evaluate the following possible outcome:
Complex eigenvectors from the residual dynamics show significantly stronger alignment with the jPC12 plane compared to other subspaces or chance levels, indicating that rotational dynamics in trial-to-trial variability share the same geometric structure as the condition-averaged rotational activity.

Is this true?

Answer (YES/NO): NO